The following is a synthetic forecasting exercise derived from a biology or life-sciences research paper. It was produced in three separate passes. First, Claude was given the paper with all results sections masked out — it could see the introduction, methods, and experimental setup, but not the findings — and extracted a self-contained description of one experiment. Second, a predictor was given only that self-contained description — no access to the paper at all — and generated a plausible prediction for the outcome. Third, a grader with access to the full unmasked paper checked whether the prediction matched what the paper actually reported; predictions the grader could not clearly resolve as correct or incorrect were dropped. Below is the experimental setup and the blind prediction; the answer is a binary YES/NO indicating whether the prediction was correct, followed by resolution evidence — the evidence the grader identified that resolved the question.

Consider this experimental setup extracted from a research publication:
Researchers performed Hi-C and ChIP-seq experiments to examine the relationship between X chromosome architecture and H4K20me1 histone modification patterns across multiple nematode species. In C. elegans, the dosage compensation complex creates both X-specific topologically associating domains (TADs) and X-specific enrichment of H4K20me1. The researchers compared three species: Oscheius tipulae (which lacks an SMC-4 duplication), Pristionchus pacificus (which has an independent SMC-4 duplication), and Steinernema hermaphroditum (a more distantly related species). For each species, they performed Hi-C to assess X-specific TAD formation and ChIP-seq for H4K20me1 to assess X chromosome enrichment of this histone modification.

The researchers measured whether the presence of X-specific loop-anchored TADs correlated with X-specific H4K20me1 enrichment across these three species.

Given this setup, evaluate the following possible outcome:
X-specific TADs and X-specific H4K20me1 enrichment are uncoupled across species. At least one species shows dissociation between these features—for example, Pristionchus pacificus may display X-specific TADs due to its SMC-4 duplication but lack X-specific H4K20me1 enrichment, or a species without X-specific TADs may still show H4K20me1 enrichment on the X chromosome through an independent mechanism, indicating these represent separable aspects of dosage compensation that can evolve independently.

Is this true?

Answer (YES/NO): YES